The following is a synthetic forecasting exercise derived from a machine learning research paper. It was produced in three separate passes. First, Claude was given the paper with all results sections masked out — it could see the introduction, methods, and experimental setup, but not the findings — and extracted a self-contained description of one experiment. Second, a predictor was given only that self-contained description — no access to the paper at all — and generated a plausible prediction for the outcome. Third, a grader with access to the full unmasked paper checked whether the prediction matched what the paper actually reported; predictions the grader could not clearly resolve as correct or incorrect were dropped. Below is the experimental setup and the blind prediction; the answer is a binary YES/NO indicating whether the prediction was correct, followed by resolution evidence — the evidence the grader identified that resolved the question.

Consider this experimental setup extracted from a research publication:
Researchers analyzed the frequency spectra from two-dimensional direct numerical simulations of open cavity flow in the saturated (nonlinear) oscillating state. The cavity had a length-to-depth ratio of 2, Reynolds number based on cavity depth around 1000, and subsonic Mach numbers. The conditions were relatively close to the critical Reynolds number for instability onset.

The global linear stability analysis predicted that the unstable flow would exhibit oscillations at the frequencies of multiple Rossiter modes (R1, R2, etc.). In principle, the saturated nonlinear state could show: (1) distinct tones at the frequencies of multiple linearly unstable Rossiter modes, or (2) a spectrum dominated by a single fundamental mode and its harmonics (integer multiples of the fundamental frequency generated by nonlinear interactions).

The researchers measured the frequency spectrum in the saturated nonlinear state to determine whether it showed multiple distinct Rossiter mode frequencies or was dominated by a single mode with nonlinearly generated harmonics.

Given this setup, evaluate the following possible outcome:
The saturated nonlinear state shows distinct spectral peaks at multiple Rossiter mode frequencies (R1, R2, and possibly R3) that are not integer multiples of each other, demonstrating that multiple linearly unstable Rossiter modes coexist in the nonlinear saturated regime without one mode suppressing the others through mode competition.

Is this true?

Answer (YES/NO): NO